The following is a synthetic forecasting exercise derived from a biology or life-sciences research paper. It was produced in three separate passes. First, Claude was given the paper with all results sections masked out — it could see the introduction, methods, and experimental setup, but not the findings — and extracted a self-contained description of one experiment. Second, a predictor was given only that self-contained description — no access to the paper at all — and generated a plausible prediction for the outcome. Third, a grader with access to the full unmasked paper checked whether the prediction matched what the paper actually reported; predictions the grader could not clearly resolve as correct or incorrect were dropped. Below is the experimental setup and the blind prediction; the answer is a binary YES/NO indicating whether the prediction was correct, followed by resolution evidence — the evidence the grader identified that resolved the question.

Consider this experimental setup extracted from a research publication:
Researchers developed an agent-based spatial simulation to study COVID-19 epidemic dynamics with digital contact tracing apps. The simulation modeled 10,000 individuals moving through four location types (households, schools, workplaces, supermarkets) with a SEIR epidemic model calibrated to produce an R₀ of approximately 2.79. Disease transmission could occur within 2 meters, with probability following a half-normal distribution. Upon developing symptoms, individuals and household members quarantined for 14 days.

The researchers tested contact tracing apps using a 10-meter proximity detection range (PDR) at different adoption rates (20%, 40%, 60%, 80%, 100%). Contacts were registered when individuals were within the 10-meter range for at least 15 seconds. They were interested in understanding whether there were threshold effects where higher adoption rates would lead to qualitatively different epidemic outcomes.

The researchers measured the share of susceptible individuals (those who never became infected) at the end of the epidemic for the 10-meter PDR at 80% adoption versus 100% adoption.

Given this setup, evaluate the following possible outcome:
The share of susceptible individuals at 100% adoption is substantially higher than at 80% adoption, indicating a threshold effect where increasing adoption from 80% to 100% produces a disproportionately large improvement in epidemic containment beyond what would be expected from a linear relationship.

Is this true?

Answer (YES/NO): YES